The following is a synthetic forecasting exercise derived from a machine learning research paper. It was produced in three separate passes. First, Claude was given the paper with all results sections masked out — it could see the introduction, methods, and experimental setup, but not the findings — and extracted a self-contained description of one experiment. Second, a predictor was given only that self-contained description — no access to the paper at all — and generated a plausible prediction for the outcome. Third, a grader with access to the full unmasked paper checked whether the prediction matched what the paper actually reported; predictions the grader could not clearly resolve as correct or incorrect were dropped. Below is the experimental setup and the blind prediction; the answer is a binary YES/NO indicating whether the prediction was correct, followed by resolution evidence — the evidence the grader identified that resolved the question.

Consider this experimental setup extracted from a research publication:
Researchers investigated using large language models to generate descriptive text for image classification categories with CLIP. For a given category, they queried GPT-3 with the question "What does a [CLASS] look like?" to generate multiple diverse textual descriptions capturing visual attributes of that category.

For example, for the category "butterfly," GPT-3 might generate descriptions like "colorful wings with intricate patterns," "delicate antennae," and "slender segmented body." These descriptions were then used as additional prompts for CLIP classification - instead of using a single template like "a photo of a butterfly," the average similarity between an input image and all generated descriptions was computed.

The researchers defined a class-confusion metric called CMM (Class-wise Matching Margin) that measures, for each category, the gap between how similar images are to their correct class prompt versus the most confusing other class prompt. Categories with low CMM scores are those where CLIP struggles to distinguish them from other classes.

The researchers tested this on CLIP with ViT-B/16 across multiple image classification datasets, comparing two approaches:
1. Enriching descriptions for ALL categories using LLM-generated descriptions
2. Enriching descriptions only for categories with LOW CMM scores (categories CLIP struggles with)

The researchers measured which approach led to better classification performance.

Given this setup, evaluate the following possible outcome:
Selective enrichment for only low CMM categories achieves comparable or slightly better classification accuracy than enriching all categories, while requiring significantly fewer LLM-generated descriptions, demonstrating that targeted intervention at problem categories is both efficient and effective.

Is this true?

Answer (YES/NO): NO